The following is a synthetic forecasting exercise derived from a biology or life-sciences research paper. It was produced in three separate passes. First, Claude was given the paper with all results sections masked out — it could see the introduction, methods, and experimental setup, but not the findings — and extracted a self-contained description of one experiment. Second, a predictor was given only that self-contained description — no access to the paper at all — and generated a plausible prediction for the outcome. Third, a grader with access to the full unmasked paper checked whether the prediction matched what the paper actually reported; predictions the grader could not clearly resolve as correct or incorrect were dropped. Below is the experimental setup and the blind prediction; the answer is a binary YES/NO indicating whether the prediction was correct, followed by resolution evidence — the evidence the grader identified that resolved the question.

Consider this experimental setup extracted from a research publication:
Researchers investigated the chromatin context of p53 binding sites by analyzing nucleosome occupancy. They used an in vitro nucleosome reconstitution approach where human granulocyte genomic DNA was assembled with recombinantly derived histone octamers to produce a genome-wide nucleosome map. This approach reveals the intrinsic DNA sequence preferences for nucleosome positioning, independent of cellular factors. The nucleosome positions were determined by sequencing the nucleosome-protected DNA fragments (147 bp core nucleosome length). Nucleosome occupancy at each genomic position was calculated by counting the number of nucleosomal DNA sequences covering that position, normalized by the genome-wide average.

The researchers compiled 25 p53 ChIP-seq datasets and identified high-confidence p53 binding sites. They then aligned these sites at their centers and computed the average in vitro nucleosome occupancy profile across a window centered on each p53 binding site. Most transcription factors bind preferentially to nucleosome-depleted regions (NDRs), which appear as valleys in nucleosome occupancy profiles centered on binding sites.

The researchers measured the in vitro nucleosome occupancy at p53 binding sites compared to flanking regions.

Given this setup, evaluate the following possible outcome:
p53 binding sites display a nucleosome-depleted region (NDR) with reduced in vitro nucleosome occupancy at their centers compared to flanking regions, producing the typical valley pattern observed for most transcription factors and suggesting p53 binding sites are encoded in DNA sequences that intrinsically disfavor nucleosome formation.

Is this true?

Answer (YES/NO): NO